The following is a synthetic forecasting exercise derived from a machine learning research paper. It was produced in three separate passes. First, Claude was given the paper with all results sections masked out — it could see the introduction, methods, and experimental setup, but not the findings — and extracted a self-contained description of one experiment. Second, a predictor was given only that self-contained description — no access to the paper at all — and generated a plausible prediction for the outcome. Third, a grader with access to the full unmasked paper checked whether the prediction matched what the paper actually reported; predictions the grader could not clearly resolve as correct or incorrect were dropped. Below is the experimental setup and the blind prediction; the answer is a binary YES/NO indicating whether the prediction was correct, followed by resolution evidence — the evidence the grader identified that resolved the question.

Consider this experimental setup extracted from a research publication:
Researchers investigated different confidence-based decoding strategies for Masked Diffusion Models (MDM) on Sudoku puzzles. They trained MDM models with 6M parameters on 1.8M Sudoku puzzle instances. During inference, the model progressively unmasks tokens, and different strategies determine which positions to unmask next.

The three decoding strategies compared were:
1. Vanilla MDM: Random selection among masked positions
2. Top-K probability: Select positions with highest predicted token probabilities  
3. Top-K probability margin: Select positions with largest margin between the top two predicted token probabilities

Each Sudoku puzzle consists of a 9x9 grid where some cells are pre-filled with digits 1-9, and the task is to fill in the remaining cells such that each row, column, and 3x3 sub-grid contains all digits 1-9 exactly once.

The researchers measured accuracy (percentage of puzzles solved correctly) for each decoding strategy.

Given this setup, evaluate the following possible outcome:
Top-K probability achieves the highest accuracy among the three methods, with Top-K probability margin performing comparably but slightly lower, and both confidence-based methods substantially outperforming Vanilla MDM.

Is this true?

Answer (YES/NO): NO